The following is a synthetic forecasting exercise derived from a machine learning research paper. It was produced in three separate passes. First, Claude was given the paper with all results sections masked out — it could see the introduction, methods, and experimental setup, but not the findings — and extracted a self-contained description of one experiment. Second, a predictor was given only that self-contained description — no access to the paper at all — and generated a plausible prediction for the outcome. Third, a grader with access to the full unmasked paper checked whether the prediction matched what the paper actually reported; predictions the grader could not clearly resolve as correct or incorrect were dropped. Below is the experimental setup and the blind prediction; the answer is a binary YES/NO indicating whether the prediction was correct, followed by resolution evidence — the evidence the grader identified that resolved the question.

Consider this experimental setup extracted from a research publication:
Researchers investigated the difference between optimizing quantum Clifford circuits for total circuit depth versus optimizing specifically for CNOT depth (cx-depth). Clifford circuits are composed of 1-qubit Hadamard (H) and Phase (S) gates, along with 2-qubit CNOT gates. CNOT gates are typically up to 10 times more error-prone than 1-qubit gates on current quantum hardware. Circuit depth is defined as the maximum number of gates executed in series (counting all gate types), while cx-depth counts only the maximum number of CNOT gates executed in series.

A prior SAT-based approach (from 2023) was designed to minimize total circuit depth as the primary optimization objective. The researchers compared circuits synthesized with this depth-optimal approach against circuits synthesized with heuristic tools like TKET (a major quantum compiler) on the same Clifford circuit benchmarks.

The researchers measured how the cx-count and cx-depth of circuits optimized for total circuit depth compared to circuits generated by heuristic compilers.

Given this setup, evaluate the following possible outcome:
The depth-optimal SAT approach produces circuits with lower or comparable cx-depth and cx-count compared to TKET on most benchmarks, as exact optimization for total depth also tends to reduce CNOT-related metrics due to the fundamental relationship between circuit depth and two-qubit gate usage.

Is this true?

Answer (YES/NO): NO